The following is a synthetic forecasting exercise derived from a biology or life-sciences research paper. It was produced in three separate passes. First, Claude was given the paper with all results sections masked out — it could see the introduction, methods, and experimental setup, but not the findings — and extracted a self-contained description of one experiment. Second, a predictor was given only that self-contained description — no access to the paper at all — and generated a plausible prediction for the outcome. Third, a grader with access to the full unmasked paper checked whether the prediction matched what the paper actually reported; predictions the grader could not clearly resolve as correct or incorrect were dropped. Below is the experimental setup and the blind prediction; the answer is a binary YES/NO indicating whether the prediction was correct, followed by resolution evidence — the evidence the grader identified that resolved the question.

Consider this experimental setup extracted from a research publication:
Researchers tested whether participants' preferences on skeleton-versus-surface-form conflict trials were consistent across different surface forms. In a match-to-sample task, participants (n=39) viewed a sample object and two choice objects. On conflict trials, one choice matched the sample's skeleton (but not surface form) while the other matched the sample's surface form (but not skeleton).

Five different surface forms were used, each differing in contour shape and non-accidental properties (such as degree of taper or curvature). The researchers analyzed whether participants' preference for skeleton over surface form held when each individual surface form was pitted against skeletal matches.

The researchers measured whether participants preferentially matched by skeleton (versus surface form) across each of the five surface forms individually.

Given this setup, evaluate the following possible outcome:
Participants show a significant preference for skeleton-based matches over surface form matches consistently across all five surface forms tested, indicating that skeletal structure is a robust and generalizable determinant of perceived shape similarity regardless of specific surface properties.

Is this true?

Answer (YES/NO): NO